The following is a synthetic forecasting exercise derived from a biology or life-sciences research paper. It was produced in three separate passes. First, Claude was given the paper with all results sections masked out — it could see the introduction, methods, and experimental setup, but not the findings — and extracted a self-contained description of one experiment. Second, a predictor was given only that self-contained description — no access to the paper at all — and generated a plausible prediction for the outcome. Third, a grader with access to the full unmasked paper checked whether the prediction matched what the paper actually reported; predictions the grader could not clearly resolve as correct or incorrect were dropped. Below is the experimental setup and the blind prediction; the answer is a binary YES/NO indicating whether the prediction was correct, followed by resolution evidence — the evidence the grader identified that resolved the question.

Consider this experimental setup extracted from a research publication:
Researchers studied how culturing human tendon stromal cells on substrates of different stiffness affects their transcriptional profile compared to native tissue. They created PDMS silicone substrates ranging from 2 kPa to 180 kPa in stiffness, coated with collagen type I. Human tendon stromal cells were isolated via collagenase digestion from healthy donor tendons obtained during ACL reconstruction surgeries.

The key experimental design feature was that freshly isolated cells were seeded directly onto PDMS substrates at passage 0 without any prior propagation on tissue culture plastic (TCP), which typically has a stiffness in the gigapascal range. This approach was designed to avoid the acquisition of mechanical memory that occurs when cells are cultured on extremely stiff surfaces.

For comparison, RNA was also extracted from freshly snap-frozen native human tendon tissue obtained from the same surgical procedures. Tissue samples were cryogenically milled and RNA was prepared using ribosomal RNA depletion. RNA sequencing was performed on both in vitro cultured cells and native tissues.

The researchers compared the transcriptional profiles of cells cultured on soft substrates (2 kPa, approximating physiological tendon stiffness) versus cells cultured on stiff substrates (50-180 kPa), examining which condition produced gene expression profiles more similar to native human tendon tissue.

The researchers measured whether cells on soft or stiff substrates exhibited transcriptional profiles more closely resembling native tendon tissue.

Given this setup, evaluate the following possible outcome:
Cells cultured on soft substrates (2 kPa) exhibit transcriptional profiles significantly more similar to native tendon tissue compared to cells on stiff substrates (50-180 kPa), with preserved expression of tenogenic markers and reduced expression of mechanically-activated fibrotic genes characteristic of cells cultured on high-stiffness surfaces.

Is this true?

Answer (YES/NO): NO